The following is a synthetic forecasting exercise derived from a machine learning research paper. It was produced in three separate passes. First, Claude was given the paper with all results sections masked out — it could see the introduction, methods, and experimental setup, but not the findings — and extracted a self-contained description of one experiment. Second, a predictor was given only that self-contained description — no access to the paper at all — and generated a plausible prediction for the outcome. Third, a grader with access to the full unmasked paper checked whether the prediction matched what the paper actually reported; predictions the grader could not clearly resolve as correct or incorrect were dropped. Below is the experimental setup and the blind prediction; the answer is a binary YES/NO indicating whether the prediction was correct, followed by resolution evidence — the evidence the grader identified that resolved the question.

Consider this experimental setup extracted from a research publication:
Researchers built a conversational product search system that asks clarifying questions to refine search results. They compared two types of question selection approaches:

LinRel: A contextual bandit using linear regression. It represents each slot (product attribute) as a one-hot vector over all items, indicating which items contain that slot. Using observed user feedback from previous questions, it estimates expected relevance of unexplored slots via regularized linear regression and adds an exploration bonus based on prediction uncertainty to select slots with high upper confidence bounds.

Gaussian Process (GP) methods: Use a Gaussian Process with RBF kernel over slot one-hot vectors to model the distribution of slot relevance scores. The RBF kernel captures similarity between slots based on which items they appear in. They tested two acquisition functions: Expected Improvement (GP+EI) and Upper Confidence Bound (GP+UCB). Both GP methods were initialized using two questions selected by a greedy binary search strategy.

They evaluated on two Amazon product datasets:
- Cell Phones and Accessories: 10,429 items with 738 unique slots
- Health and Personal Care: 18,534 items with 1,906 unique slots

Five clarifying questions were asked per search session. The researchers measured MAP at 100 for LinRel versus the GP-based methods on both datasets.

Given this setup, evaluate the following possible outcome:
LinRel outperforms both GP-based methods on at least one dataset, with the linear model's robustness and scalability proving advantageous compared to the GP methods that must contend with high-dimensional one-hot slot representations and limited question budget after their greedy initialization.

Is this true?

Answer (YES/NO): YES